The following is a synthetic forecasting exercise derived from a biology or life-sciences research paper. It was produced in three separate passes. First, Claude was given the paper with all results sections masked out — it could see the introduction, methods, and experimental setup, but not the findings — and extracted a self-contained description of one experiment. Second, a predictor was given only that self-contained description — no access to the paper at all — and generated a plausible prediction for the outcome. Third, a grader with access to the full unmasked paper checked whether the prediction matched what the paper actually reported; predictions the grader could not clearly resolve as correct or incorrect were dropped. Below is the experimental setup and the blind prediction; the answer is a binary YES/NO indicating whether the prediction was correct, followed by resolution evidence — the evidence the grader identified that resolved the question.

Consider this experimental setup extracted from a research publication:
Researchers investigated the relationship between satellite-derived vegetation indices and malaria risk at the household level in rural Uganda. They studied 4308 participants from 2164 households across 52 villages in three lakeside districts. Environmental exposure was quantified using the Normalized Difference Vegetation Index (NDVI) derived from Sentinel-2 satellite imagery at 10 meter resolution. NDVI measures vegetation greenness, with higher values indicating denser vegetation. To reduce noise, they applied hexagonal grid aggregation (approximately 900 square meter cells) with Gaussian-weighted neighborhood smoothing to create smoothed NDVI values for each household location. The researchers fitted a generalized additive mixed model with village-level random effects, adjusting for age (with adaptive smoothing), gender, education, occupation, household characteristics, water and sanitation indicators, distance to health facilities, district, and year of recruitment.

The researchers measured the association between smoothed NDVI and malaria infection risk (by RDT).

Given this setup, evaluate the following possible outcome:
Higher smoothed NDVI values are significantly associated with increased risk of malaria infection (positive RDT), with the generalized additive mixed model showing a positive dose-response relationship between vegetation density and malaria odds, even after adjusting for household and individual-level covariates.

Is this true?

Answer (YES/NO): YES